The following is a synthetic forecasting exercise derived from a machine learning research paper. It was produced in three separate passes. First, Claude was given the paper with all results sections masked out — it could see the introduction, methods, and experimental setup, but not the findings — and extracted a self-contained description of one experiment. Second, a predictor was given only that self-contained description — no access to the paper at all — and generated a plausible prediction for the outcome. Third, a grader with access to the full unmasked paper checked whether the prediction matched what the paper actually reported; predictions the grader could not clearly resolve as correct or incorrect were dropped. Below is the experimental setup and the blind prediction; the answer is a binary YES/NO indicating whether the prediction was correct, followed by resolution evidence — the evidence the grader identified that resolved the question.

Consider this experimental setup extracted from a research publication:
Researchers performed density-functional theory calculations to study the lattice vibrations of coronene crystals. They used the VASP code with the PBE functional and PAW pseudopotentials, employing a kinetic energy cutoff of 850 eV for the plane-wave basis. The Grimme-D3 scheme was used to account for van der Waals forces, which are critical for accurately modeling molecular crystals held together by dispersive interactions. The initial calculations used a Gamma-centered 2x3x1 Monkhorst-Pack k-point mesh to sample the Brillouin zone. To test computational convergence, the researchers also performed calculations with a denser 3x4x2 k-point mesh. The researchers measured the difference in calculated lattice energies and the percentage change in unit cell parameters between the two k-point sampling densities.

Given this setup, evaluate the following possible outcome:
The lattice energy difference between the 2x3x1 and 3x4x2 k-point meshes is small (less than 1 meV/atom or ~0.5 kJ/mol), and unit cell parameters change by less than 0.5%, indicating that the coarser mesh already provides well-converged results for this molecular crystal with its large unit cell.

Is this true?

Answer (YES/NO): YES